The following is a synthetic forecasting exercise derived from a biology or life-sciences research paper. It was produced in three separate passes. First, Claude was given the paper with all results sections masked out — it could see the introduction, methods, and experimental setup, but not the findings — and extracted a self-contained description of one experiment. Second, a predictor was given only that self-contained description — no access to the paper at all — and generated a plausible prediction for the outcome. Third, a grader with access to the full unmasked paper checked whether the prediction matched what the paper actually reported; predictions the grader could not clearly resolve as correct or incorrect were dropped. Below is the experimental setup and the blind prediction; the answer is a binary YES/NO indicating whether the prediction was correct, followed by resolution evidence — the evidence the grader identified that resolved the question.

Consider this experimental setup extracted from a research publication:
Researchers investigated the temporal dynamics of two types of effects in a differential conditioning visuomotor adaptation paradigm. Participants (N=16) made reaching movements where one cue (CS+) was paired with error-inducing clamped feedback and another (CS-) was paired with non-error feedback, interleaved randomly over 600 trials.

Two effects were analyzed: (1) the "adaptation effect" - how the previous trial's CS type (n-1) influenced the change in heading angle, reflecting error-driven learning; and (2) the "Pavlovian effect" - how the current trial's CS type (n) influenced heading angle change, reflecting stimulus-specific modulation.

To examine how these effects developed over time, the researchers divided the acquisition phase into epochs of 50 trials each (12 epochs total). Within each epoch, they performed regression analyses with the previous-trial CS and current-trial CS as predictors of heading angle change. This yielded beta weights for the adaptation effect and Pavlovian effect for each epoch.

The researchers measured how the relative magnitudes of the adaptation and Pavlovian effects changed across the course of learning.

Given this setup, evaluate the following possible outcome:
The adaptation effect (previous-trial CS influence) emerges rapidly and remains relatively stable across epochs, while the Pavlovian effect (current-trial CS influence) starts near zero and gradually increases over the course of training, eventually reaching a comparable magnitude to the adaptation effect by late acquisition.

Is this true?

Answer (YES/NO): NO